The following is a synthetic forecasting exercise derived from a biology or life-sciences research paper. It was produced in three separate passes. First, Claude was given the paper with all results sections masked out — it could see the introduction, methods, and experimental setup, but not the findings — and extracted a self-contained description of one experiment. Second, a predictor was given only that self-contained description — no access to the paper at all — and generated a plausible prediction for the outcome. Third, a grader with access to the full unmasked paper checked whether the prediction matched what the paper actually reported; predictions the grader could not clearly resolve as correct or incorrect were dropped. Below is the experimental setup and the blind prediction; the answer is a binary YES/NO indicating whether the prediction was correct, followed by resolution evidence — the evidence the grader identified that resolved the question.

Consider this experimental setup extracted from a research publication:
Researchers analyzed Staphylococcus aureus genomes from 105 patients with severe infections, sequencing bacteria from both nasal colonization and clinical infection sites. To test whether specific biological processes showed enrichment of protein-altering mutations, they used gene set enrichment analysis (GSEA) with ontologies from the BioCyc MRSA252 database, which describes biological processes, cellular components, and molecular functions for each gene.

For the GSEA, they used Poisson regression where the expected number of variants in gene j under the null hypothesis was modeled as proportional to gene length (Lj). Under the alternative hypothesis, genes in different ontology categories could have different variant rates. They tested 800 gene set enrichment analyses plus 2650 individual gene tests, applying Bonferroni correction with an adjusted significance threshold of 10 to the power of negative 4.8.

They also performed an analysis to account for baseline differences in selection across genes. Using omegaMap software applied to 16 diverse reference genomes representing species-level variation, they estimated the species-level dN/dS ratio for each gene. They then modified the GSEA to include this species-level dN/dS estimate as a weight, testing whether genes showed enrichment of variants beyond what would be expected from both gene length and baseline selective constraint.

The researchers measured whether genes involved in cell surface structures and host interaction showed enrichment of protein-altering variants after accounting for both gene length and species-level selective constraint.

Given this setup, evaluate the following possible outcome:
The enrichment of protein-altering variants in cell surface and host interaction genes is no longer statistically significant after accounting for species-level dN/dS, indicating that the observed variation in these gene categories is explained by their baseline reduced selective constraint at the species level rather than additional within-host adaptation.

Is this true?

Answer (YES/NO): NO